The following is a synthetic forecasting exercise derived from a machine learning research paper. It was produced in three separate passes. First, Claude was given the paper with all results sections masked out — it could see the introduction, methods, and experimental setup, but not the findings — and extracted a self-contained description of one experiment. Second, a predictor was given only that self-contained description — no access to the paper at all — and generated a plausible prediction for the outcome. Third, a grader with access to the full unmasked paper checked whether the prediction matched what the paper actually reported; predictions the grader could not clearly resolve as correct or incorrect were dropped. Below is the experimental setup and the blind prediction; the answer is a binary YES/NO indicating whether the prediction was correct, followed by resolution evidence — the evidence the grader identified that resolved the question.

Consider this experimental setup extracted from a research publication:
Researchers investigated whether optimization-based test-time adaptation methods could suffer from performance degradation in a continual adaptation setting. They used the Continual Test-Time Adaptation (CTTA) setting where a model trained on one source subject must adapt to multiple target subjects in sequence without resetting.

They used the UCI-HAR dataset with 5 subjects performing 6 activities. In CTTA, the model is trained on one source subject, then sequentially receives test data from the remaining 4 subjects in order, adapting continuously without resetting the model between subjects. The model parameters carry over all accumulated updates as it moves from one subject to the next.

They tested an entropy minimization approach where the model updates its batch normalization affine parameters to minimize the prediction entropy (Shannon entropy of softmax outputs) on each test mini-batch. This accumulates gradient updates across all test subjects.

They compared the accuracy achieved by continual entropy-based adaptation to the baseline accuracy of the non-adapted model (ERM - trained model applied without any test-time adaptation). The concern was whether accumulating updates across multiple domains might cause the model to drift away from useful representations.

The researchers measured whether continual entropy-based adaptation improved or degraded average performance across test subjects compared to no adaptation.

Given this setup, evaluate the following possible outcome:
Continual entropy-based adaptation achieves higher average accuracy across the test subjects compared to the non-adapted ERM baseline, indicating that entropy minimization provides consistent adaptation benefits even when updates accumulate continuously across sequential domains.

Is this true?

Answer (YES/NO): YES